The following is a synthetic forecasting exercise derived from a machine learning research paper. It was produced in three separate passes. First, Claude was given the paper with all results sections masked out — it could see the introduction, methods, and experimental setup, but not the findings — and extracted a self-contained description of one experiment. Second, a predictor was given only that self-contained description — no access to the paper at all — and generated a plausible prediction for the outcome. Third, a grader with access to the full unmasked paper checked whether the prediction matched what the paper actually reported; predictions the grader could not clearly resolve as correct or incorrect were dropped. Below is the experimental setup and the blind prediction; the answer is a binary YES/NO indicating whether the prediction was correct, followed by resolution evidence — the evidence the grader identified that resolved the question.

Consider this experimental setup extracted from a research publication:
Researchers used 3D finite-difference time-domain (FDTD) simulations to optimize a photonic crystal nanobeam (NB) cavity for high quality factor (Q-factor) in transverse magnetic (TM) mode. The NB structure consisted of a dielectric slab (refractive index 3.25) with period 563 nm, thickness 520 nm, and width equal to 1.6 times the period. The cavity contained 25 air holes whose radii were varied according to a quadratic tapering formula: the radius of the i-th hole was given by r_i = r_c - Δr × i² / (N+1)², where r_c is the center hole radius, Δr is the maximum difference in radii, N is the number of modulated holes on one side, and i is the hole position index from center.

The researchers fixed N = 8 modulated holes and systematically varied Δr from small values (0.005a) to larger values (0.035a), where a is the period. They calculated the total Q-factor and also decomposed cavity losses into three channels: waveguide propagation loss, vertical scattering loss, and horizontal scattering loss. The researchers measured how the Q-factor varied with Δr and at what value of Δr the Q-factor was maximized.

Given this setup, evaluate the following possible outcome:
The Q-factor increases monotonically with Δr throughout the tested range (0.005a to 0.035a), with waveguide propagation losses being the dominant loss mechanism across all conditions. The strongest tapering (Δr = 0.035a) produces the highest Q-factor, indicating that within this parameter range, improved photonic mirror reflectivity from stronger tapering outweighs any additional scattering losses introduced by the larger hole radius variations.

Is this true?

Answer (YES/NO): NO